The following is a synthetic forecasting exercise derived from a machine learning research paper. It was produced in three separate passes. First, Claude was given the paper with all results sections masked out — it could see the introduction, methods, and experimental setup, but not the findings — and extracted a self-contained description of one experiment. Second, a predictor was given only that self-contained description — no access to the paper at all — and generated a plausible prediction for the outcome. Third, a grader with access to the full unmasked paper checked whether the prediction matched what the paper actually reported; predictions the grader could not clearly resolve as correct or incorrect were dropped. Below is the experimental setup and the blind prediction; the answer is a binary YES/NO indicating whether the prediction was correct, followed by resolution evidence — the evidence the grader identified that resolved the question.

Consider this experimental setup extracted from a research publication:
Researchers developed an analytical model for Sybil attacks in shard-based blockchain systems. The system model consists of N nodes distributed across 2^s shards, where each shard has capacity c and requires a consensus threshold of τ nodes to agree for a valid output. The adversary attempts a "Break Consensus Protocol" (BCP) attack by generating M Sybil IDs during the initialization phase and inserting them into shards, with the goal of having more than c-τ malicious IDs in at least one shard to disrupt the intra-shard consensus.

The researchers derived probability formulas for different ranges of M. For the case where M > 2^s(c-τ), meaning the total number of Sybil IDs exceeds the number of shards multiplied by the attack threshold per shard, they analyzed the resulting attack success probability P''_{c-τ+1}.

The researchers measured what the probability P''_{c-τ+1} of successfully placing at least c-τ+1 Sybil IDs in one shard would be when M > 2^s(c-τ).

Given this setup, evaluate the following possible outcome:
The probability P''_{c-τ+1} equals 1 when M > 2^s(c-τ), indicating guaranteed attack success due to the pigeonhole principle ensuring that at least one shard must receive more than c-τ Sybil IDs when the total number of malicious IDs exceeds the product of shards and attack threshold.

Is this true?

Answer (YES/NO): YES